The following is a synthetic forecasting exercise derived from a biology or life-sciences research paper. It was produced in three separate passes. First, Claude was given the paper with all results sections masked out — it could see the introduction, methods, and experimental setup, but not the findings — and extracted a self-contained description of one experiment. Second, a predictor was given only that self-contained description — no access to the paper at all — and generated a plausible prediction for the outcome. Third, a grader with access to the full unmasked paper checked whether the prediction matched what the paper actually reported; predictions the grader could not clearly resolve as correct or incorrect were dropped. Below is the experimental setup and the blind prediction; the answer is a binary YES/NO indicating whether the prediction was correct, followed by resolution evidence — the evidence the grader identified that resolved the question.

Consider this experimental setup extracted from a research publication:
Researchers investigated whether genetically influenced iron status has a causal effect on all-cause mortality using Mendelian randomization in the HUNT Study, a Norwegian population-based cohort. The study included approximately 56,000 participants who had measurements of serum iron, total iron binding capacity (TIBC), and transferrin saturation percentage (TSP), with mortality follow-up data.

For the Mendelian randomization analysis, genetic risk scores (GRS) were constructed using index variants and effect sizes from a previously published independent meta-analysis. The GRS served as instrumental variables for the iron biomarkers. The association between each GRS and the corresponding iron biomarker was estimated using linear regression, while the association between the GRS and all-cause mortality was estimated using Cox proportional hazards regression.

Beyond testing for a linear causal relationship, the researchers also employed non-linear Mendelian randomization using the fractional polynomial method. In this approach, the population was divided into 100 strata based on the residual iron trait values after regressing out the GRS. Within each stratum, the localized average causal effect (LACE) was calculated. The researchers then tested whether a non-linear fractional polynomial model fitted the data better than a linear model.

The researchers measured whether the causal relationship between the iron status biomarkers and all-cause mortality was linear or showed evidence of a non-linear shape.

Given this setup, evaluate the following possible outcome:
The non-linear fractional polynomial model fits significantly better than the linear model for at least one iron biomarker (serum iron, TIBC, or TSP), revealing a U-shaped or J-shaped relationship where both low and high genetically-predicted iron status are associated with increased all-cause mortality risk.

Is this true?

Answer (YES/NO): NO